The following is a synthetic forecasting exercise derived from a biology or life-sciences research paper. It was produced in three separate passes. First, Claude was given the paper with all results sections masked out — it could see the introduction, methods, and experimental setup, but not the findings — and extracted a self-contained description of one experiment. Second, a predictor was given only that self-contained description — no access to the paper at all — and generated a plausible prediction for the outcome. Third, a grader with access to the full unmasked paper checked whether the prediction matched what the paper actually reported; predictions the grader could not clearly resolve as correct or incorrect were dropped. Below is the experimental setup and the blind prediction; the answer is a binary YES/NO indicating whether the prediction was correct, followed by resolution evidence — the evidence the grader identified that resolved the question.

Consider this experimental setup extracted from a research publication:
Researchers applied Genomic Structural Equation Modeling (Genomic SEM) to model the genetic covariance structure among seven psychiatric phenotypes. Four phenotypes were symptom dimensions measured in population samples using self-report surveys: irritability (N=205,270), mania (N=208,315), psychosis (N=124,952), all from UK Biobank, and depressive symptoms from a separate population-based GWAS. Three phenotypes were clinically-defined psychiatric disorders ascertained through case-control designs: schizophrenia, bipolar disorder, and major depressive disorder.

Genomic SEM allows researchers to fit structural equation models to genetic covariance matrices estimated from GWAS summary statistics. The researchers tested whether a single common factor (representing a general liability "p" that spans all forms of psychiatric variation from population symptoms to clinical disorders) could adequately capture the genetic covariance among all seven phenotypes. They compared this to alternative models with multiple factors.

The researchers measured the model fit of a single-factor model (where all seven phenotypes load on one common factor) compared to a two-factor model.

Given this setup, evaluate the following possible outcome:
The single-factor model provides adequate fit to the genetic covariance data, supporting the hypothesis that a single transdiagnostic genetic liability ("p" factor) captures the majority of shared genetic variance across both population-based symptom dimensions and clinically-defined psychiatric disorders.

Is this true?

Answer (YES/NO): NO